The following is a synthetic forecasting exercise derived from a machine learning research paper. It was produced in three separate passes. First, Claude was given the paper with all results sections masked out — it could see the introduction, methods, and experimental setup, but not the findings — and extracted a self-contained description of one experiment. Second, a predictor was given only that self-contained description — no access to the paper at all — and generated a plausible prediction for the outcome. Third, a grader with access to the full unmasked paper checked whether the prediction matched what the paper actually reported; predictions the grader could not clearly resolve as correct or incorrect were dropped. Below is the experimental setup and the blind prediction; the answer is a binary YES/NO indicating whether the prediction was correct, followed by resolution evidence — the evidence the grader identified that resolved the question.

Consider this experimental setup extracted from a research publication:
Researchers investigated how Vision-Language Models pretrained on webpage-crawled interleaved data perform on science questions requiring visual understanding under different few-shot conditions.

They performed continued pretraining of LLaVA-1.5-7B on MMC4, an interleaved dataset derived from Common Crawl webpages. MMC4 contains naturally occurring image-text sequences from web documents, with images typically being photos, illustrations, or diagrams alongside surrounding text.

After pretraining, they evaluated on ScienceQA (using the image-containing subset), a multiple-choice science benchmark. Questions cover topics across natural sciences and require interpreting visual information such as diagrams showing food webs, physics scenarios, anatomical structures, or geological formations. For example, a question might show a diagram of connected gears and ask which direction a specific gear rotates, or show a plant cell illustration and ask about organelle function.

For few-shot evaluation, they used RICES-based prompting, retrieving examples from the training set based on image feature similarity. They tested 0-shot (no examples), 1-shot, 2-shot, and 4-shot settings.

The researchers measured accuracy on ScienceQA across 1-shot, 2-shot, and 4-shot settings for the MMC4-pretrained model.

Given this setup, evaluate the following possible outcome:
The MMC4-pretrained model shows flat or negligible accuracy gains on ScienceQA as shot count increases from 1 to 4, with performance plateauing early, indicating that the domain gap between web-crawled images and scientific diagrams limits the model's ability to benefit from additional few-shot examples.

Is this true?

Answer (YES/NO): NO